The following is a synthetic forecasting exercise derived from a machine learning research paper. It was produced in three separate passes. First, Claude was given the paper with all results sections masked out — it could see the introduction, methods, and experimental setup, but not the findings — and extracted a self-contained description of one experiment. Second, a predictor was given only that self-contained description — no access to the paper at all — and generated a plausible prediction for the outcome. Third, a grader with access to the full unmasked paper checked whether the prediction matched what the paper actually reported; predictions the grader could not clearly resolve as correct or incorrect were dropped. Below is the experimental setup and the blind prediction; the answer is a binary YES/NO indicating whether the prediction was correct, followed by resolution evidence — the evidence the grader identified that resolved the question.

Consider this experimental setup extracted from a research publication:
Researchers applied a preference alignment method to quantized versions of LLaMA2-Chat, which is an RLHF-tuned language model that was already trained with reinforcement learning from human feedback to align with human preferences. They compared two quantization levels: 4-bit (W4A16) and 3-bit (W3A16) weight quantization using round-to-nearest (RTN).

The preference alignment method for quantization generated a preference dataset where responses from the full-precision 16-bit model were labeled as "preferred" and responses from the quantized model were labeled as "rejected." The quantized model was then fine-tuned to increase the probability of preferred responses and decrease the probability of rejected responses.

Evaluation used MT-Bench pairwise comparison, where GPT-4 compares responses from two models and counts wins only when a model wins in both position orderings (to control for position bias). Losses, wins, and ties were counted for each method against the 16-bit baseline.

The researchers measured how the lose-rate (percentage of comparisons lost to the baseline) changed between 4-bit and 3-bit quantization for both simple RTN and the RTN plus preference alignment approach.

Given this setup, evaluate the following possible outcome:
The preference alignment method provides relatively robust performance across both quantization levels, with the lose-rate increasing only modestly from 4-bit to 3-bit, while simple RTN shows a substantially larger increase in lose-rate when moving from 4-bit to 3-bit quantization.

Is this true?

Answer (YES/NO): YES